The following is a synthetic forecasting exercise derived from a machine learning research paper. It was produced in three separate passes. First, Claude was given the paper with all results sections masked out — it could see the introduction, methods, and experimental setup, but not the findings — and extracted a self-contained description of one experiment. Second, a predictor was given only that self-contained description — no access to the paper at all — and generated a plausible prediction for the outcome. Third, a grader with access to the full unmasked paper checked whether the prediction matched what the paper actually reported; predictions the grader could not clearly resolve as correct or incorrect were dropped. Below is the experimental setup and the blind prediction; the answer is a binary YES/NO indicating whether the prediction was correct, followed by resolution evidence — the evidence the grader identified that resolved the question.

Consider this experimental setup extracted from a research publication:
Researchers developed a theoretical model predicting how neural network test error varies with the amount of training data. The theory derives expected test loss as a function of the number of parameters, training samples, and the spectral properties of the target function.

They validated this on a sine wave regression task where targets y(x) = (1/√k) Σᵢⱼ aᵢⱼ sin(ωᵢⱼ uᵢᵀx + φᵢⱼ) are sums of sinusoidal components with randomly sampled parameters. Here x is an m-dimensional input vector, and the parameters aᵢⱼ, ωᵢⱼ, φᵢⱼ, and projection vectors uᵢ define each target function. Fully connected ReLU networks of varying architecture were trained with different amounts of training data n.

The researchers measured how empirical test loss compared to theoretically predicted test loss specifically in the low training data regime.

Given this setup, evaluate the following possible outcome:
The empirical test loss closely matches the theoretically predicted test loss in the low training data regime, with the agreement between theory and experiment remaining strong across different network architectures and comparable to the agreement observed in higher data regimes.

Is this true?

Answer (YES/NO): NO